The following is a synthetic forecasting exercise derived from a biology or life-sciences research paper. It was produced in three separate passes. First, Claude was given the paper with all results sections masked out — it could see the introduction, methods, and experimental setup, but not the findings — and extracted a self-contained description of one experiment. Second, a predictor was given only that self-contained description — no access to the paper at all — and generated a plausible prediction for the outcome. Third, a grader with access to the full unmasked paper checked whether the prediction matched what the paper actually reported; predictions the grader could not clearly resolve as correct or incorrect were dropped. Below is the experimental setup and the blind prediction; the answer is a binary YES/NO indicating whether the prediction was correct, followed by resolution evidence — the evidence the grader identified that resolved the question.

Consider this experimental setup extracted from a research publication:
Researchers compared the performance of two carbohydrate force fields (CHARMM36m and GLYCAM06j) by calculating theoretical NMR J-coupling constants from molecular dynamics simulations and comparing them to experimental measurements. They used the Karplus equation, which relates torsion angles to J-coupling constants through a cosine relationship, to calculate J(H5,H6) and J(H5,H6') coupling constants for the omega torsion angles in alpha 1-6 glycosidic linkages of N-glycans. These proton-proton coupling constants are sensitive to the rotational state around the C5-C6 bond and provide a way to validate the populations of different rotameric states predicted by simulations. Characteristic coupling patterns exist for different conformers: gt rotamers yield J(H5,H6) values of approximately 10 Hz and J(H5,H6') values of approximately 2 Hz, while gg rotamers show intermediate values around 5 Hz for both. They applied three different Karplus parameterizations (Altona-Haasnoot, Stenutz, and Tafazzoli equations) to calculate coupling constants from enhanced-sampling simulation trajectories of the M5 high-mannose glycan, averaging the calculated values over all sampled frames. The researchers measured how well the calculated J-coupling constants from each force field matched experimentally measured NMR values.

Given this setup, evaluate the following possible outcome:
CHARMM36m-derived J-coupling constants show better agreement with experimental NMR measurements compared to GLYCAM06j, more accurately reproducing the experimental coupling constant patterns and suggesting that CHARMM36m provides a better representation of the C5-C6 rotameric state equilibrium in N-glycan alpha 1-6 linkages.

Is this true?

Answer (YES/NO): NO